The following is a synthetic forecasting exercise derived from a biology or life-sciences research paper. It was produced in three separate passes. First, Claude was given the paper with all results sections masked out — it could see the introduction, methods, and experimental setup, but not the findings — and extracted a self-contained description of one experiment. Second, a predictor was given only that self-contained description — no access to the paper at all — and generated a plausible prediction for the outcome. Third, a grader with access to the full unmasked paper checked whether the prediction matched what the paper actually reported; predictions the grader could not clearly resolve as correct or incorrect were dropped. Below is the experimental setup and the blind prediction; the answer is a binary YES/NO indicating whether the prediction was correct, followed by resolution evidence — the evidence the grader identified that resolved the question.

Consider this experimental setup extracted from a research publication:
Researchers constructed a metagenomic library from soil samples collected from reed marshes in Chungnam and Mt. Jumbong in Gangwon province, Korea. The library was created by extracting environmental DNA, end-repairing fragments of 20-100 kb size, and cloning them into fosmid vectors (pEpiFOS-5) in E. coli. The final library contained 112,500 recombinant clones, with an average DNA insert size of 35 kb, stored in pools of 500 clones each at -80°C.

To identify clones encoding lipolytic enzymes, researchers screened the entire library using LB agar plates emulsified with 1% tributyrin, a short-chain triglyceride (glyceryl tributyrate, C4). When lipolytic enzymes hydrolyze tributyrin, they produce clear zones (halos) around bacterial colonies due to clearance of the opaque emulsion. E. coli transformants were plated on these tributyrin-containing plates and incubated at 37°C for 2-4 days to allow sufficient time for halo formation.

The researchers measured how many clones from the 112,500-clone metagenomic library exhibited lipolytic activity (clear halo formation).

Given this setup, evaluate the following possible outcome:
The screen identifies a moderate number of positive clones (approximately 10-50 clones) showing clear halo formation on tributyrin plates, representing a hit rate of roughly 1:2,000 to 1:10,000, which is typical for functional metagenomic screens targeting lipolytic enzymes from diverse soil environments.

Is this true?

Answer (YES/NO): YES